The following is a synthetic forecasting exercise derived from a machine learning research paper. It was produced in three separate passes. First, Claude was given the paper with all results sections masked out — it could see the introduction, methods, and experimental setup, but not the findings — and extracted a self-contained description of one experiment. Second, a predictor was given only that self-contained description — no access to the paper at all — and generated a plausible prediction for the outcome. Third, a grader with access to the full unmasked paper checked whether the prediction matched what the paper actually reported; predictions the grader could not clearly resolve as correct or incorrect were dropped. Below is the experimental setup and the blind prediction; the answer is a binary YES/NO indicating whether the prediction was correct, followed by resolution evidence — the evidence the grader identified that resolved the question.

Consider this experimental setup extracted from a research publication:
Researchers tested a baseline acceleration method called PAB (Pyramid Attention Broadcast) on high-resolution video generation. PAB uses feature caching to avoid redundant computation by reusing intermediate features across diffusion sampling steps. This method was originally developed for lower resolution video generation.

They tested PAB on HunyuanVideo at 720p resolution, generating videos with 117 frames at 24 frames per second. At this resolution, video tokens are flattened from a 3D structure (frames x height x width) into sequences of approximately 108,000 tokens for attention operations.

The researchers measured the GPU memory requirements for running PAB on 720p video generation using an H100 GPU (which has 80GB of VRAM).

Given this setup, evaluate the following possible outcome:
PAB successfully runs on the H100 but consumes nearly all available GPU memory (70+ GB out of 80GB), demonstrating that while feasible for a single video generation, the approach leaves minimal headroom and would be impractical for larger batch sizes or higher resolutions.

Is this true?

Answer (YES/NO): NO